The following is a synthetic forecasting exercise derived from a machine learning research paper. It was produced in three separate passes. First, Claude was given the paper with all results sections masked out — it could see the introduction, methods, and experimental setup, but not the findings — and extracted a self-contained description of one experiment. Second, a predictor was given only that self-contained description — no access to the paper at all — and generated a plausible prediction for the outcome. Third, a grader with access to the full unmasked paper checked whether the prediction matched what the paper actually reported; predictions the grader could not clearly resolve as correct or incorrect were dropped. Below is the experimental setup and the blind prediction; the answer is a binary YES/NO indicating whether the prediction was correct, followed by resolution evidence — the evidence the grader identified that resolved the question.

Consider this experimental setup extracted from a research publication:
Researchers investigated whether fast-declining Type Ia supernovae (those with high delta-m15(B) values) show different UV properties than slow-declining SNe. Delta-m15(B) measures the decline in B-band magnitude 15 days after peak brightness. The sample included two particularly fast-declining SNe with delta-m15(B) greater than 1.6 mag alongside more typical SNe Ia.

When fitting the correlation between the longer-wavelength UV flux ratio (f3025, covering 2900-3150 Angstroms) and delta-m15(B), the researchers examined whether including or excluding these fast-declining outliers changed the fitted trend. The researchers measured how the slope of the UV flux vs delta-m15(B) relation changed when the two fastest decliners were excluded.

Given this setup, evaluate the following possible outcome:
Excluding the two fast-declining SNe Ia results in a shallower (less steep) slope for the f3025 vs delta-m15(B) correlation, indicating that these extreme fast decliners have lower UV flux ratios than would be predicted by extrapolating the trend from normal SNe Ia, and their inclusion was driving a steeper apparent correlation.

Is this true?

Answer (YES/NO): NO